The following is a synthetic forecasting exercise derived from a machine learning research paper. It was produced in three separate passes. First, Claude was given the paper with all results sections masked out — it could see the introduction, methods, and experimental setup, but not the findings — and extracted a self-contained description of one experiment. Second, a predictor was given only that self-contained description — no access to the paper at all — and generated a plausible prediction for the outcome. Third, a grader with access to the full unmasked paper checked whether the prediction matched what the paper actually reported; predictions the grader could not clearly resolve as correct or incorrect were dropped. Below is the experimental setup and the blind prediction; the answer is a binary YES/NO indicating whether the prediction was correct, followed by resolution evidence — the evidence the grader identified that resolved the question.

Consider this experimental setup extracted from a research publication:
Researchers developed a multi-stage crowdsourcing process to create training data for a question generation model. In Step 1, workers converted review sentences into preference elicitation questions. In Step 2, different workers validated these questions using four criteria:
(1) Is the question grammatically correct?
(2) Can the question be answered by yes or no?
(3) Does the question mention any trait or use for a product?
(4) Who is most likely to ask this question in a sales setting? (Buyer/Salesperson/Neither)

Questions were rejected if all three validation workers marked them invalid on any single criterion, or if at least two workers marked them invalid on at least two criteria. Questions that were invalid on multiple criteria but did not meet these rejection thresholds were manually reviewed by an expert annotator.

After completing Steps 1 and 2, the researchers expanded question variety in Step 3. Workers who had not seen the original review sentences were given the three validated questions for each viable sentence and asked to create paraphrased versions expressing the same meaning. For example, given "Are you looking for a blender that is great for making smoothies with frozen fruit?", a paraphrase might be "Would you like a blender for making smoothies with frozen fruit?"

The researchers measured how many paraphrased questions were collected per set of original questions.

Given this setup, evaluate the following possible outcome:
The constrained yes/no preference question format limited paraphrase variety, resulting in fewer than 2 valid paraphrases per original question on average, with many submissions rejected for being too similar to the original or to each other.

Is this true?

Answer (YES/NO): NO